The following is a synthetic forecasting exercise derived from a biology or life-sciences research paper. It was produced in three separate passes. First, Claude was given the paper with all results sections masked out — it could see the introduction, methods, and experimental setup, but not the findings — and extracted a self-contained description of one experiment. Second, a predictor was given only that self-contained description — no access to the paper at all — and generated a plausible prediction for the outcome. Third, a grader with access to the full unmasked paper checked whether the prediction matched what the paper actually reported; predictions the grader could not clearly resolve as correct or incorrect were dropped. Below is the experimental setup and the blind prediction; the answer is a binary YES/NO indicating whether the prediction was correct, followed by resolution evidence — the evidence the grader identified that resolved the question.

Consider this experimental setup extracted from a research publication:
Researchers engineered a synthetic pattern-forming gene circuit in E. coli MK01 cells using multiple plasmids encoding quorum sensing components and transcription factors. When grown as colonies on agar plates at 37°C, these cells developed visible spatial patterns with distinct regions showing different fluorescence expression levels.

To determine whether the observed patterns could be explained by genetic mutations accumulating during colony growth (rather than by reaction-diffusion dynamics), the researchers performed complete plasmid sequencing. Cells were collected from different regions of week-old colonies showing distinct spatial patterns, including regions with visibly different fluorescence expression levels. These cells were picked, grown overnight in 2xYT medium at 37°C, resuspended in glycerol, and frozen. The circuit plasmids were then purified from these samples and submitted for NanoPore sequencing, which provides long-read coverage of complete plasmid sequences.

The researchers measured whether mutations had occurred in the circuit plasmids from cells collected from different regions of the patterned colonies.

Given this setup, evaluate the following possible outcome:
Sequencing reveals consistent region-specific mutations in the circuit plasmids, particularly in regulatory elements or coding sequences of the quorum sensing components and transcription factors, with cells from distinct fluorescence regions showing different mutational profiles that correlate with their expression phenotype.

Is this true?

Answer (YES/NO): NO